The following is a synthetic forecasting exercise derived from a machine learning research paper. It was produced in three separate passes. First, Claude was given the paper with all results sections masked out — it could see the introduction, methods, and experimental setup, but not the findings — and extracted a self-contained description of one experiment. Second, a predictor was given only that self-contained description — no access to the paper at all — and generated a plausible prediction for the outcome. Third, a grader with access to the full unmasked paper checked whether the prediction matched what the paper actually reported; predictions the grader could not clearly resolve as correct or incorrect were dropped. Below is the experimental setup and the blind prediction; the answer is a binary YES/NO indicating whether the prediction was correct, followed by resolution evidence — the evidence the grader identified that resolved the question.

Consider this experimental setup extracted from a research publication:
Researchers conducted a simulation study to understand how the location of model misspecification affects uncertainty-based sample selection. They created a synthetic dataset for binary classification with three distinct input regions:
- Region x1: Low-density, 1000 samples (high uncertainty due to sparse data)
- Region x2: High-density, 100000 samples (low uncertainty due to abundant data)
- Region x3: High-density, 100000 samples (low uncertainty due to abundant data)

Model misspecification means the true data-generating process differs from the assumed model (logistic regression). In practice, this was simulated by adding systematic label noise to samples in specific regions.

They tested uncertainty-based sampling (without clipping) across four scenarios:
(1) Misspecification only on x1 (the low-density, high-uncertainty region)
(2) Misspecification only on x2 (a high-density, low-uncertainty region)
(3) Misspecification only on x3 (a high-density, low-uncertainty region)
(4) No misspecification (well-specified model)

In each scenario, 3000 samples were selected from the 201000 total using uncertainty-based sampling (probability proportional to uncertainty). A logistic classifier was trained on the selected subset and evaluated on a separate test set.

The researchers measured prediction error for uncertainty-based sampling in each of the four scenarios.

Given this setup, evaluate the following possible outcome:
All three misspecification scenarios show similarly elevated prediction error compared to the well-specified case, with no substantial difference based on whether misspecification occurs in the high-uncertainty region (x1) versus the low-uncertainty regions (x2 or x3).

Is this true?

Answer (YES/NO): NO